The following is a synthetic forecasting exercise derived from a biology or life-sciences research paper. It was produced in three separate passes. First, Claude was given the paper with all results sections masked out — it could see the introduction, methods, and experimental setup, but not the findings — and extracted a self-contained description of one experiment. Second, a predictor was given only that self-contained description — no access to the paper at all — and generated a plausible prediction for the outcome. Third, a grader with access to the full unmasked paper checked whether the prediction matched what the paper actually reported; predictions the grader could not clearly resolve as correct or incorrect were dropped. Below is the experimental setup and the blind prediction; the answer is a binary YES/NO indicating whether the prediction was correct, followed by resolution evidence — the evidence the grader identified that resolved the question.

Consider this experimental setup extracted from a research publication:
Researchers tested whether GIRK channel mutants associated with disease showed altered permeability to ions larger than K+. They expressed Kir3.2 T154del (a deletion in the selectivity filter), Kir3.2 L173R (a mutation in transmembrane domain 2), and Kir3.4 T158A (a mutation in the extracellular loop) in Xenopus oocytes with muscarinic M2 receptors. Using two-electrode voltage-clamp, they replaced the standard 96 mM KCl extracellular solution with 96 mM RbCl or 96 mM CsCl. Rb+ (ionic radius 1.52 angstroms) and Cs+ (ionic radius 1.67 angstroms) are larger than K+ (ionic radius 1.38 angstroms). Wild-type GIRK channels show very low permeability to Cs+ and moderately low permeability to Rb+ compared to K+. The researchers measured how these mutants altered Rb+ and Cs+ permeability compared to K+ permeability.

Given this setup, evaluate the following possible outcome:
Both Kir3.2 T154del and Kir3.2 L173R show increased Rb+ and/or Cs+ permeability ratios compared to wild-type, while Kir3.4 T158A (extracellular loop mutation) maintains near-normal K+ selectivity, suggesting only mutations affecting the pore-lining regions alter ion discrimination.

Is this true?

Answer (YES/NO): NO